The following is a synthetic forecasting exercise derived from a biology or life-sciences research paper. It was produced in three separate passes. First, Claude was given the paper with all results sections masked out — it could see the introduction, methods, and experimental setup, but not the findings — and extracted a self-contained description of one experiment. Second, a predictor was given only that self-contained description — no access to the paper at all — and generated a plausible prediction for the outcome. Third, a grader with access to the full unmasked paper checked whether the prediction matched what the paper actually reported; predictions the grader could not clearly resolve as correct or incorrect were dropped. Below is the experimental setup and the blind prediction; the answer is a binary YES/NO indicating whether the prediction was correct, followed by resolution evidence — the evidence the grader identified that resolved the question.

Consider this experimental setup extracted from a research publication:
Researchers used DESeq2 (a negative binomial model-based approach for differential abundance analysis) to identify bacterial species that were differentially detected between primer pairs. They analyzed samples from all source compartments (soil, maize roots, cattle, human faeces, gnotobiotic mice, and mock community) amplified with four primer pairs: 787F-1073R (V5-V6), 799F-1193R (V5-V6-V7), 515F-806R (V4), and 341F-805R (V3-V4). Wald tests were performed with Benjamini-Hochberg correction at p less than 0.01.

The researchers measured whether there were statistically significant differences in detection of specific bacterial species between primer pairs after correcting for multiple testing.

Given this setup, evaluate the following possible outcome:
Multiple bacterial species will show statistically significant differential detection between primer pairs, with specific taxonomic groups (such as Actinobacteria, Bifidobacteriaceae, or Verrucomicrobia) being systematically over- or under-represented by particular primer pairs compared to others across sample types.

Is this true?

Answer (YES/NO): YES